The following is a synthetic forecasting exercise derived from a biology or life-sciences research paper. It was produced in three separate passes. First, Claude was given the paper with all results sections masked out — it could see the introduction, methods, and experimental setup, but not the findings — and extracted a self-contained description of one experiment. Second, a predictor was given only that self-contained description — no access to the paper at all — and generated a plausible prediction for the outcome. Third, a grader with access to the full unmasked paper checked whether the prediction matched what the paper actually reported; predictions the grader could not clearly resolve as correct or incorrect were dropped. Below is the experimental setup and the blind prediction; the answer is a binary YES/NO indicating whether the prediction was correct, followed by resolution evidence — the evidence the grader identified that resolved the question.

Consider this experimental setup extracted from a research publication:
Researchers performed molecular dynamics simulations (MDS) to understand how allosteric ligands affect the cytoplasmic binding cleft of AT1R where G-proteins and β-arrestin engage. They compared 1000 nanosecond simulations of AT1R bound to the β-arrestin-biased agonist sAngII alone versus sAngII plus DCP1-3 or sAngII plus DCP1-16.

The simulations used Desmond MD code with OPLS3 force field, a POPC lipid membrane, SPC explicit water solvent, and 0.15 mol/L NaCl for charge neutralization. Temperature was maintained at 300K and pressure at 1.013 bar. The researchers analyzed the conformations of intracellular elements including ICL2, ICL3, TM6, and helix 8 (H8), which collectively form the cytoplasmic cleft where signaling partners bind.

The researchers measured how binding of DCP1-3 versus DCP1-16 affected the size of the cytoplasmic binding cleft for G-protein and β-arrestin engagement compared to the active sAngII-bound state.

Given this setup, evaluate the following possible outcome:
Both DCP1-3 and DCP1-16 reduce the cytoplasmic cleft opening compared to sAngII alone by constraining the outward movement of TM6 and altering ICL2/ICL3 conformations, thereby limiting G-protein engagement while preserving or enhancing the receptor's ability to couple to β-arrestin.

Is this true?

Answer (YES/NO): NO